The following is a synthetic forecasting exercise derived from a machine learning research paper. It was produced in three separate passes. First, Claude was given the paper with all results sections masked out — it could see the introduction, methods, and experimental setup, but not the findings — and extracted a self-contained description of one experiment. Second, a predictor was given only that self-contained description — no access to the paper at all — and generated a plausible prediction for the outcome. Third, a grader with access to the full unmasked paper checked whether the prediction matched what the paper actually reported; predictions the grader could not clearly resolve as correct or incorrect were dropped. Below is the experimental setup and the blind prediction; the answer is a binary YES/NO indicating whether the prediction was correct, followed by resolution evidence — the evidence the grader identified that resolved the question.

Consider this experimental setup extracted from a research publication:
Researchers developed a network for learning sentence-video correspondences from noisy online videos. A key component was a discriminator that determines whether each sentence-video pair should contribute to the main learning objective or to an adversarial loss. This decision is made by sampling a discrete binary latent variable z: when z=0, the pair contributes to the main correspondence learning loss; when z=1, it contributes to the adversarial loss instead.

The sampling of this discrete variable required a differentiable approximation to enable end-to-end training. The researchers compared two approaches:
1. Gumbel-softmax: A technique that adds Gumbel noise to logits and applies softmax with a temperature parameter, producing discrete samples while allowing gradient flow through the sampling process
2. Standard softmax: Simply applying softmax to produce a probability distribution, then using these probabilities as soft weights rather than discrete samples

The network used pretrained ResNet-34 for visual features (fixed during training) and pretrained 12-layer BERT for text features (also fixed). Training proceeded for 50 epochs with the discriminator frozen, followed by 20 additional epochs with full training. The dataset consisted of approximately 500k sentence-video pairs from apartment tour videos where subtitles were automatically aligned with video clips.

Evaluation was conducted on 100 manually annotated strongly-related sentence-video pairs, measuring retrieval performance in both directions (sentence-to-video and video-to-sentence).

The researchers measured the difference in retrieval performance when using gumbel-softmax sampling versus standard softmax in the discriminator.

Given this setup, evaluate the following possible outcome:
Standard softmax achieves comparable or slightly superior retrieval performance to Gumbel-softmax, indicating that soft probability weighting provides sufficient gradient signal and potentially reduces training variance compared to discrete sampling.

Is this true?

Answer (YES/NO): NO